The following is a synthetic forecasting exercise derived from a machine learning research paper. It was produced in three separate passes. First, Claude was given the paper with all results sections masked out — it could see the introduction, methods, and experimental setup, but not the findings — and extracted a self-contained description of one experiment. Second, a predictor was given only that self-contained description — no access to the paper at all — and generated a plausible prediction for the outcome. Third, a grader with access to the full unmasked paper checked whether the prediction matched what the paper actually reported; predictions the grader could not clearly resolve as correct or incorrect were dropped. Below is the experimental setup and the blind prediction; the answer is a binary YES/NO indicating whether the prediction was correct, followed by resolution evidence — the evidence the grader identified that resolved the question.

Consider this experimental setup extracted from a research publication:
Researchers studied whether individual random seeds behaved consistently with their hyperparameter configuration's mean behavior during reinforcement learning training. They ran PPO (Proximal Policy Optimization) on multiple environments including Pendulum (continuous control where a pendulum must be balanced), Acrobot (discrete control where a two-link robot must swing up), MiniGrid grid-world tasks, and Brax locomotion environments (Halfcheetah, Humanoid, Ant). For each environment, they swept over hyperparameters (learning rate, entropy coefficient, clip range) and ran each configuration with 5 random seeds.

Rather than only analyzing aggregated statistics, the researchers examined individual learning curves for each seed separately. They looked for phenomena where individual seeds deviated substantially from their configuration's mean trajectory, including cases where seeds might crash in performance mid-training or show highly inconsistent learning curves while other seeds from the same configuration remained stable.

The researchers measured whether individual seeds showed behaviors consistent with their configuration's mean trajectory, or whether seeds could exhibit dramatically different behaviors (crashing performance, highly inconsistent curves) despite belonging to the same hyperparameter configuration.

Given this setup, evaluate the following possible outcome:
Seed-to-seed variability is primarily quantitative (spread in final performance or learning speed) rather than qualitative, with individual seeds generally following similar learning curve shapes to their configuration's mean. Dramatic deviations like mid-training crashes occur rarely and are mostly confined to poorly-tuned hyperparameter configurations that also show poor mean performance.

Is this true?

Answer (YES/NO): NO